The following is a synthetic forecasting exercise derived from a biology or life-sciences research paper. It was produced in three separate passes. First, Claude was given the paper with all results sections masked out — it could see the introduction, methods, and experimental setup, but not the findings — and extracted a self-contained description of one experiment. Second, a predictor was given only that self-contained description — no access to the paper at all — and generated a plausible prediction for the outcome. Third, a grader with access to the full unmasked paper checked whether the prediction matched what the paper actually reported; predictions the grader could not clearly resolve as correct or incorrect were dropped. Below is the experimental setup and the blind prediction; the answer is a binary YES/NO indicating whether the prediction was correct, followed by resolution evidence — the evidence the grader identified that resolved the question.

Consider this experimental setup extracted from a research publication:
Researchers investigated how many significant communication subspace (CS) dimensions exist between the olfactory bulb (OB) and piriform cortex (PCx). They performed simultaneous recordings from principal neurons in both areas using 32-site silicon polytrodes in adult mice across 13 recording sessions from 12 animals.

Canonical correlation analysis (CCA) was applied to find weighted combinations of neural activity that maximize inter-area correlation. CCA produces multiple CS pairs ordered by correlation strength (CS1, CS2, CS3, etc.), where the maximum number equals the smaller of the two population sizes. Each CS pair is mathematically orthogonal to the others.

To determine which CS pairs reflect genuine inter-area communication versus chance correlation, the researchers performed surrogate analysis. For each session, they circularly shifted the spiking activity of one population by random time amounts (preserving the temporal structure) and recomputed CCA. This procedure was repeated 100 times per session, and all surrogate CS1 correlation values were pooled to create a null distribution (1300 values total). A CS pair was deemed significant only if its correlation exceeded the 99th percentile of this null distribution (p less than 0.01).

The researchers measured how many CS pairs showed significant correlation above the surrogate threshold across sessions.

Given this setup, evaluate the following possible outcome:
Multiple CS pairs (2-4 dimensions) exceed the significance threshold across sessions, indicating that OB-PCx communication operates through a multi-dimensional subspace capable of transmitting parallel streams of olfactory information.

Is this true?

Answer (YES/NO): YES